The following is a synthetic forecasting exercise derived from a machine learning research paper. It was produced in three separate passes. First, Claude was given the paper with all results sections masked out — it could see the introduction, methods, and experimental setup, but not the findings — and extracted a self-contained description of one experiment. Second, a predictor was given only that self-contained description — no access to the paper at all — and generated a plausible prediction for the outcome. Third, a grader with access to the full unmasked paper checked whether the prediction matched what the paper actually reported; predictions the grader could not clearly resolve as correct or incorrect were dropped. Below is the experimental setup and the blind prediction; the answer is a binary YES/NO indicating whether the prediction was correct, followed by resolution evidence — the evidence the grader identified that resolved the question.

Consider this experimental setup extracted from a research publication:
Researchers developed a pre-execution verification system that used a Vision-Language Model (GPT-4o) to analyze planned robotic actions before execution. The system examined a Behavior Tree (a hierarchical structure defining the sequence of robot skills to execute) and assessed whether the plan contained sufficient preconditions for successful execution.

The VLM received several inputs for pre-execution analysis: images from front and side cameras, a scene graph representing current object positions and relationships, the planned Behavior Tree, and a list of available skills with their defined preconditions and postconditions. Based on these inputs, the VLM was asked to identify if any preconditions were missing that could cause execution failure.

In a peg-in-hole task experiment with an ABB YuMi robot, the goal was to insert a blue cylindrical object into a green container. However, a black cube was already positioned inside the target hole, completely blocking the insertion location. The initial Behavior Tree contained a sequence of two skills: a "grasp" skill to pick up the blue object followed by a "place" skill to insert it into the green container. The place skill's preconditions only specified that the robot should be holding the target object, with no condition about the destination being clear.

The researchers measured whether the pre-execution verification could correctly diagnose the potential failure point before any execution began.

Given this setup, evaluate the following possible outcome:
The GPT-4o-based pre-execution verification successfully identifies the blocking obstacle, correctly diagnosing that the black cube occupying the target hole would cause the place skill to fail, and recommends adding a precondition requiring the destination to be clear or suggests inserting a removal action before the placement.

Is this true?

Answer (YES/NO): YES